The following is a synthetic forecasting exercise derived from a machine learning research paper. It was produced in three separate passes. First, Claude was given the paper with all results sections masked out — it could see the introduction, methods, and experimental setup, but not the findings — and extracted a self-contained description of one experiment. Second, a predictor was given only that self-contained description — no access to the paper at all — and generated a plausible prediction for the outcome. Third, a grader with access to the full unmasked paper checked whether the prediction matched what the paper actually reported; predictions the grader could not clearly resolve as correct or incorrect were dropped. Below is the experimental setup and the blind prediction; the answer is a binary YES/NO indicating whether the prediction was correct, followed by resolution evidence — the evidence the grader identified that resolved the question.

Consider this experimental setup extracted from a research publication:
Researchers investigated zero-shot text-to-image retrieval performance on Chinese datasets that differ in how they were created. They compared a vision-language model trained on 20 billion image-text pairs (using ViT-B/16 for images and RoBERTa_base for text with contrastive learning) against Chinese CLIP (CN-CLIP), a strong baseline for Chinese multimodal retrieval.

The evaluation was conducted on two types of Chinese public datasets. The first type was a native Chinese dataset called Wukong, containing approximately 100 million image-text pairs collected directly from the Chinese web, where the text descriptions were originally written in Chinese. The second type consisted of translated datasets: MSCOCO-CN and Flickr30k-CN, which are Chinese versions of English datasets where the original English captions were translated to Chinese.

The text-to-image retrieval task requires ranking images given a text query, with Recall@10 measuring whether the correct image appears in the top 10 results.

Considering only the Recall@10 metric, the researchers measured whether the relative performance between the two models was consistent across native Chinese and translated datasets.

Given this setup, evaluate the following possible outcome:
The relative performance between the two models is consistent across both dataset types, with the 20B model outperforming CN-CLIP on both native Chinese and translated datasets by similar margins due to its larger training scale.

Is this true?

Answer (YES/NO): NO